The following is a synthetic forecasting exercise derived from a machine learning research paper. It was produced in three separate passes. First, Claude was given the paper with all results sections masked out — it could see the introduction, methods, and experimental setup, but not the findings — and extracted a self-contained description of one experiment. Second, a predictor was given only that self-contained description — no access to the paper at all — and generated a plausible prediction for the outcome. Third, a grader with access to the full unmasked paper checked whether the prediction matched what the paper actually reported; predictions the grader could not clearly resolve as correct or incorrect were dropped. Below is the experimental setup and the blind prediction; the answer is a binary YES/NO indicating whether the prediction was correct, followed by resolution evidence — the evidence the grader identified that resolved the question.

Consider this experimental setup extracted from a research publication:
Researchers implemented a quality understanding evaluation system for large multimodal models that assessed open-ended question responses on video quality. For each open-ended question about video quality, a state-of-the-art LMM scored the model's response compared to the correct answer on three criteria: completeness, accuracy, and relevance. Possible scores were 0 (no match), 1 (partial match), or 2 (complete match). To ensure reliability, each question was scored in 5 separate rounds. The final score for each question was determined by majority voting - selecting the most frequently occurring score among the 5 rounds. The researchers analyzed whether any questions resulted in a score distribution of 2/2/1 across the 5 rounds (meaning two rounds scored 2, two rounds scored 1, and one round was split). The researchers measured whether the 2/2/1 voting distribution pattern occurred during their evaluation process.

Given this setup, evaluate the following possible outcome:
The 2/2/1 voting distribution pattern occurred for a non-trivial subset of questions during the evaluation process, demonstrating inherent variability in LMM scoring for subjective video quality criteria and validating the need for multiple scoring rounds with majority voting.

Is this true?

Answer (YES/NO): NO